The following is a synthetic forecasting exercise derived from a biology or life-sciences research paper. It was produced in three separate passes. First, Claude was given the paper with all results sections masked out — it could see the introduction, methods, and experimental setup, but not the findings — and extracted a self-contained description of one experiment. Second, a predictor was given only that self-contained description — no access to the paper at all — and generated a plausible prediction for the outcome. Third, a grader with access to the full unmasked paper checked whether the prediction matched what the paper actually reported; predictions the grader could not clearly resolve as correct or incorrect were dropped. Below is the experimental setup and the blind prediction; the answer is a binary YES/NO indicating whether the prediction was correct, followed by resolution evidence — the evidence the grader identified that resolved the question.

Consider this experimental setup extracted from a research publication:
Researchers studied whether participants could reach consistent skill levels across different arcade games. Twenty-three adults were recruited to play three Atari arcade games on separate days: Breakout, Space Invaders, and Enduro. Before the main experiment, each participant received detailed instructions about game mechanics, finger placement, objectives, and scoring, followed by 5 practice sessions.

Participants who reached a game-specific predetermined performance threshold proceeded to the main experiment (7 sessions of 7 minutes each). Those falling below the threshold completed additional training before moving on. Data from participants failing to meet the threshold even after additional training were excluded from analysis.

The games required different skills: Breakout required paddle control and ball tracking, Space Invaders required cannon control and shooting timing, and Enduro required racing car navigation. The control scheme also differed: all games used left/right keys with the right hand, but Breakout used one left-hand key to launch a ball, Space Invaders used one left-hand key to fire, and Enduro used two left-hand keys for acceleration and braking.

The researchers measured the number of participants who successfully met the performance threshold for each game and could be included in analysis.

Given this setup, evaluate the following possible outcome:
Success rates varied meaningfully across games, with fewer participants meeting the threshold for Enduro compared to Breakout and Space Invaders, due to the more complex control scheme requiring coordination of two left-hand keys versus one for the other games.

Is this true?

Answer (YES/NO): NO